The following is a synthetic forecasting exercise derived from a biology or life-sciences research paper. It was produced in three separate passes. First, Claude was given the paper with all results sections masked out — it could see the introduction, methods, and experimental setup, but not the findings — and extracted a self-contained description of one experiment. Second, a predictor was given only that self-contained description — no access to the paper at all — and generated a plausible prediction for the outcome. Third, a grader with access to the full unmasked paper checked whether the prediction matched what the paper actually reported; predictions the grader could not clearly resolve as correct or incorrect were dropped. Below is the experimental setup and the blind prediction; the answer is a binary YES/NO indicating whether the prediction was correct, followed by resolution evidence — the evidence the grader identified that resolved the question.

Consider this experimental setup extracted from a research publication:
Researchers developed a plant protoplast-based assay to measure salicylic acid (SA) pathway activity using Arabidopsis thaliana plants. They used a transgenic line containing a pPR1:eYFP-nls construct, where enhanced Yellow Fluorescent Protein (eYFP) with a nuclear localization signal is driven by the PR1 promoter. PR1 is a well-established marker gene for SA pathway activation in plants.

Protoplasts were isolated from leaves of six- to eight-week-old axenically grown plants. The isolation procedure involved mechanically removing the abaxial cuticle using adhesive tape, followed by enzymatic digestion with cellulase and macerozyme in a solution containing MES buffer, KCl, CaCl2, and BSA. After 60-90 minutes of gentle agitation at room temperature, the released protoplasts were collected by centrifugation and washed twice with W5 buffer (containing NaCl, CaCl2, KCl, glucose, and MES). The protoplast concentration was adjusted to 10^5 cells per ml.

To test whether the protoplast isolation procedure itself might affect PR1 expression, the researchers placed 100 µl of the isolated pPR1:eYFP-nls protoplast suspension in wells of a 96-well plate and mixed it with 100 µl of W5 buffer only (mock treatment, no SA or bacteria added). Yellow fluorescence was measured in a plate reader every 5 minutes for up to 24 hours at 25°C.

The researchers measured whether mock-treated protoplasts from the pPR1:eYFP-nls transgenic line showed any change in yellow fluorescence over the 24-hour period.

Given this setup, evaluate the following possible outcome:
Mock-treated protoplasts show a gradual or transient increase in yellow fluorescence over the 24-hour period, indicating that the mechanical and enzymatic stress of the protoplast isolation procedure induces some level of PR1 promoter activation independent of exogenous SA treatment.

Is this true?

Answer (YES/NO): YES